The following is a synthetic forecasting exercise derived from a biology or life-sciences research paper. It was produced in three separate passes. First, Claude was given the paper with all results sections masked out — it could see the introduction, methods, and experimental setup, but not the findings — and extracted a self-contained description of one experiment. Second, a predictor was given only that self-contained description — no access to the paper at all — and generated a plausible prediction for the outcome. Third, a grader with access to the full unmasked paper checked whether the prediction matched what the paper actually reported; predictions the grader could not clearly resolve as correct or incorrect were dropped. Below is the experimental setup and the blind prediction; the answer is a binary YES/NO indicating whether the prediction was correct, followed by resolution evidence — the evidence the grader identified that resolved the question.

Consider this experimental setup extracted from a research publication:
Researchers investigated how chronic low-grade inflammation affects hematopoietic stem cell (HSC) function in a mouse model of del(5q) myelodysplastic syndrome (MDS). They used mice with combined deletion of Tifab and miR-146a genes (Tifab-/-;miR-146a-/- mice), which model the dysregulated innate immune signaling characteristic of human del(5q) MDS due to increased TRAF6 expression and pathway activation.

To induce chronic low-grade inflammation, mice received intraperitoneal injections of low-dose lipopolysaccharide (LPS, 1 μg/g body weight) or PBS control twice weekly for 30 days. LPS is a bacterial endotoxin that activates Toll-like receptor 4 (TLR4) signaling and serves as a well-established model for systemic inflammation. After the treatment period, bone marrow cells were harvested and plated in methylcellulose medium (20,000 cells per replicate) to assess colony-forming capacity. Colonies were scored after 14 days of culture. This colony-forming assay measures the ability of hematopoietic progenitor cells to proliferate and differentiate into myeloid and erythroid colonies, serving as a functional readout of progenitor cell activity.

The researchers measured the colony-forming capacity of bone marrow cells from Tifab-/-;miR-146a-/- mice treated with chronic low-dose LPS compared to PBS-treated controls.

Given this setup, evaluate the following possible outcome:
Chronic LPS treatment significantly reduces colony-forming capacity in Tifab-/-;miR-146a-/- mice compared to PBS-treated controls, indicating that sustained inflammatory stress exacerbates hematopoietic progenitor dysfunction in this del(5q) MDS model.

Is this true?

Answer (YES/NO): YES